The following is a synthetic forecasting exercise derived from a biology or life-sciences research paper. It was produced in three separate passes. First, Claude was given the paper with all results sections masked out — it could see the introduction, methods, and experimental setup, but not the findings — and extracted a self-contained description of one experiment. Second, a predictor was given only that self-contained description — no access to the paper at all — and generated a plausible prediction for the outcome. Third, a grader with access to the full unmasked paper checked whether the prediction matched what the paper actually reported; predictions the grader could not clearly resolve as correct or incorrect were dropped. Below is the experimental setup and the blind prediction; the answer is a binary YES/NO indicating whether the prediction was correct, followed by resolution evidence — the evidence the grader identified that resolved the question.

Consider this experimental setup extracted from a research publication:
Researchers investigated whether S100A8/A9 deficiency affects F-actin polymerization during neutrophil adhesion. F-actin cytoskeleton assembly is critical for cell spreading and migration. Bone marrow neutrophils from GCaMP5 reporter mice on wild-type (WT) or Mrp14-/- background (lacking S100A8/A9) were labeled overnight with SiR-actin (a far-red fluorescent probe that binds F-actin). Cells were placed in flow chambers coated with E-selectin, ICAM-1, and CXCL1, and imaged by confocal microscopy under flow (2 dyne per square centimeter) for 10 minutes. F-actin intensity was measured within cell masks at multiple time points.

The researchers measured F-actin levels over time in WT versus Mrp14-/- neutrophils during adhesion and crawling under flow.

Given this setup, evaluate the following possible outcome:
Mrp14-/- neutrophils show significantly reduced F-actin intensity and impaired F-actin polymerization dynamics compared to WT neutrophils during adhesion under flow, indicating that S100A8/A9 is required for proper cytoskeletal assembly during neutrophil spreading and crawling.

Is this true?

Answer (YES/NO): YES